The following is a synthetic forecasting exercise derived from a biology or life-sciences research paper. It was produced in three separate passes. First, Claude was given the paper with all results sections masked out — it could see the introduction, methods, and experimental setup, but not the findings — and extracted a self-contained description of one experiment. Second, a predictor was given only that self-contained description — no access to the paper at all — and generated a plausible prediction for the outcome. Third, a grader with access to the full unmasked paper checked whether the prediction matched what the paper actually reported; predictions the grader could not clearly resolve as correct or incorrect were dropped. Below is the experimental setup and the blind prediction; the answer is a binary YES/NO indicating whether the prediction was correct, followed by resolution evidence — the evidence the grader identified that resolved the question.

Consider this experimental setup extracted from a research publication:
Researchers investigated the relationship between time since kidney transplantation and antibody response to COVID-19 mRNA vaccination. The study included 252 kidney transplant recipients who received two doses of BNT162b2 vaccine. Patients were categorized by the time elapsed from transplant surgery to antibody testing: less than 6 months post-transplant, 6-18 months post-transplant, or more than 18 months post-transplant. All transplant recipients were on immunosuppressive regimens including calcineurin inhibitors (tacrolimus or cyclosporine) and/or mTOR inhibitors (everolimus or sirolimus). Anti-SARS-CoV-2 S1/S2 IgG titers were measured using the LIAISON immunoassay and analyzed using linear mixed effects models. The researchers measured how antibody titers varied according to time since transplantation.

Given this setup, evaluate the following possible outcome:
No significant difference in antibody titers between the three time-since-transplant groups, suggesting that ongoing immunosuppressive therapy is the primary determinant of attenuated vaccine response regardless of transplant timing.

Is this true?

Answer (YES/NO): NO